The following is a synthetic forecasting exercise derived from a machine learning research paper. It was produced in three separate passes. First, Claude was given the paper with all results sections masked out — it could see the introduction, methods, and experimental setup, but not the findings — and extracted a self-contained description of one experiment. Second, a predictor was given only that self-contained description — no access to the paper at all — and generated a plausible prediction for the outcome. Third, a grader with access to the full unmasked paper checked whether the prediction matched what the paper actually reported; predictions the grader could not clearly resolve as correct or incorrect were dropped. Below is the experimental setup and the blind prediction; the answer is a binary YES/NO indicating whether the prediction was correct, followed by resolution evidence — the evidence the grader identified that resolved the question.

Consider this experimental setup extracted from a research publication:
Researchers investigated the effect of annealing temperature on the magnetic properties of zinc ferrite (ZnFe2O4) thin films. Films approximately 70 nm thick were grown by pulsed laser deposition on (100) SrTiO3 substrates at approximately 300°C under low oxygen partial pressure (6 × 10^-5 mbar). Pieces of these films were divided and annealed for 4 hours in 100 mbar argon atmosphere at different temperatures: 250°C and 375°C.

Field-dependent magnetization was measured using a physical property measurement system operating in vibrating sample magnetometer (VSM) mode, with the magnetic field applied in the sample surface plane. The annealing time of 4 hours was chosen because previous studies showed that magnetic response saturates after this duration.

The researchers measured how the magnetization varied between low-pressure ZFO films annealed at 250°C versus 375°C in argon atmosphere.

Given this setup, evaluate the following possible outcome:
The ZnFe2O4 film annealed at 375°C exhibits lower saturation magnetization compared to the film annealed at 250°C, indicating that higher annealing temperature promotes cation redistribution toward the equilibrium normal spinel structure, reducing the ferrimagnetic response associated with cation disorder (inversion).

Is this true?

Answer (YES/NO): YES